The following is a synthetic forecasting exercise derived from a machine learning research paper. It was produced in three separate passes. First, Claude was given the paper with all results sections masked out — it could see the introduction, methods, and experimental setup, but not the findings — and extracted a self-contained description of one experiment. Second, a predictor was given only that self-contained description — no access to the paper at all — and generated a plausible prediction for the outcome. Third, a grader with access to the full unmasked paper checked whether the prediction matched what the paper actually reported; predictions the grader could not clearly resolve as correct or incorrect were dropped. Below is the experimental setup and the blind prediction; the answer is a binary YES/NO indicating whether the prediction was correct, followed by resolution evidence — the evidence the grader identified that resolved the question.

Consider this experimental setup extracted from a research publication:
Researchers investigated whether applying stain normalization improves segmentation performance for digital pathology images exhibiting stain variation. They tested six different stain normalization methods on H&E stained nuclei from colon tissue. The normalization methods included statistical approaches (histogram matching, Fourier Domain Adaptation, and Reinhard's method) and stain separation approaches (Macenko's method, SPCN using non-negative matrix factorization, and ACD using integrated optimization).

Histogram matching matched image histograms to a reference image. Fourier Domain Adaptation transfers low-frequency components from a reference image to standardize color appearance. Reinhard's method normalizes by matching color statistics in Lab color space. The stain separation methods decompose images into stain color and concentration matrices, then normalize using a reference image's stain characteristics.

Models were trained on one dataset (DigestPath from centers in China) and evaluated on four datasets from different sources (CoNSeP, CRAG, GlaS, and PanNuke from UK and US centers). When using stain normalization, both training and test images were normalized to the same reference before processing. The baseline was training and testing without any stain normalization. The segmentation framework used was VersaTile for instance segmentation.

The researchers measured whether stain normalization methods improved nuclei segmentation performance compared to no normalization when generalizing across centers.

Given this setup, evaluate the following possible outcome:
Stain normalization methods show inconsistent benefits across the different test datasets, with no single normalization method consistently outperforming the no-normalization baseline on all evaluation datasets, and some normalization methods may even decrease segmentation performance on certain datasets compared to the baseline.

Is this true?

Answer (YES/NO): NO